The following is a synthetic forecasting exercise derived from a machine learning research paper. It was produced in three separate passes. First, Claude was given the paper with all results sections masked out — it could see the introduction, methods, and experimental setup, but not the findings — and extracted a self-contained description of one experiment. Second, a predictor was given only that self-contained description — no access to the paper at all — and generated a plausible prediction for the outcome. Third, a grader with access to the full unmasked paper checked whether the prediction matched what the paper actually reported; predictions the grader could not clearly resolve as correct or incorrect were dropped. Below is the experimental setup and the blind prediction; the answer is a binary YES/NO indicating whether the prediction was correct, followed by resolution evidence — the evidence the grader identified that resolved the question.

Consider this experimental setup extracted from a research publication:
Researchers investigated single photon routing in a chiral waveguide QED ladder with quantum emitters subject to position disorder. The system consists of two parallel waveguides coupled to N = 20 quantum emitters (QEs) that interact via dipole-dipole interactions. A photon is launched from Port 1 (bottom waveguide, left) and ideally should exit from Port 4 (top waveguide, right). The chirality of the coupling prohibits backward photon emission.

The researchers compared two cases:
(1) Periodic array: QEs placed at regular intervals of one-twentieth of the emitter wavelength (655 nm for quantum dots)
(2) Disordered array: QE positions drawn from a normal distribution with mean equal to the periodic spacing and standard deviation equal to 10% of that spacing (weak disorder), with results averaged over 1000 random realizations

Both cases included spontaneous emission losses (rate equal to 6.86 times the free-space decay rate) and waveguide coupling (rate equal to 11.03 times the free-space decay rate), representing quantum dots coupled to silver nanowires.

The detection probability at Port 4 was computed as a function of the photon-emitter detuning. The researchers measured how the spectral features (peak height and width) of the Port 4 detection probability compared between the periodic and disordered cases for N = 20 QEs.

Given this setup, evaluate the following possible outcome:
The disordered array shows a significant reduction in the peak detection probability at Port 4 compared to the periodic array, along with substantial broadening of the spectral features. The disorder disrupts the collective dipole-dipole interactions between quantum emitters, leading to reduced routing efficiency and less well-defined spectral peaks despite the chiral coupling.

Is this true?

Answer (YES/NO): NO